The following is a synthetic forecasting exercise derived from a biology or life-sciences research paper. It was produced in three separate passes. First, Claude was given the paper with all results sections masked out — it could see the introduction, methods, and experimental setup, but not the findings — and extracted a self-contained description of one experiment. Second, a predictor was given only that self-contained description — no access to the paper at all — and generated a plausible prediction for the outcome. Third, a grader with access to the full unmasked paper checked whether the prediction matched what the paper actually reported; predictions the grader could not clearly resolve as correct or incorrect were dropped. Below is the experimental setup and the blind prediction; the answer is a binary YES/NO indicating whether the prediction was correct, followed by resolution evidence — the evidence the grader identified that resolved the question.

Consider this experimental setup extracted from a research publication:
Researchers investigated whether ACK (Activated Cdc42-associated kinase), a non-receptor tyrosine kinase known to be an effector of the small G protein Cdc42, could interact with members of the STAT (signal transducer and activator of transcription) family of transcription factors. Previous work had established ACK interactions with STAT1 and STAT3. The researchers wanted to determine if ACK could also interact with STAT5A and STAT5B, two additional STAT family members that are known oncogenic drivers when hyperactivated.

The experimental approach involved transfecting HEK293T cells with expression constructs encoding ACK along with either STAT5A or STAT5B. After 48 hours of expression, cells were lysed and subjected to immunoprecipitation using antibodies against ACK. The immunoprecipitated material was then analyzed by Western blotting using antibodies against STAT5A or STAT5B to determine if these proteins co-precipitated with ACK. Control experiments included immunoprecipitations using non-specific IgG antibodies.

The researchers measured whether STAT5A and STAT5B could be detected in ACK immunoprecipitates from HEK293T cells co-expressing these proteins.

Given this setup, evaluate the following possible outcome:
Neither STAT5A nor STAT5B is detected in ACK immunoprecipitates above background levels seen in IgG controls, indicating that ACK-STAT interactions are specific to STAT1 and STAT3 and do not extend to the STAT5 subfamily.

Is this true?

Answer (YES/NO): NO